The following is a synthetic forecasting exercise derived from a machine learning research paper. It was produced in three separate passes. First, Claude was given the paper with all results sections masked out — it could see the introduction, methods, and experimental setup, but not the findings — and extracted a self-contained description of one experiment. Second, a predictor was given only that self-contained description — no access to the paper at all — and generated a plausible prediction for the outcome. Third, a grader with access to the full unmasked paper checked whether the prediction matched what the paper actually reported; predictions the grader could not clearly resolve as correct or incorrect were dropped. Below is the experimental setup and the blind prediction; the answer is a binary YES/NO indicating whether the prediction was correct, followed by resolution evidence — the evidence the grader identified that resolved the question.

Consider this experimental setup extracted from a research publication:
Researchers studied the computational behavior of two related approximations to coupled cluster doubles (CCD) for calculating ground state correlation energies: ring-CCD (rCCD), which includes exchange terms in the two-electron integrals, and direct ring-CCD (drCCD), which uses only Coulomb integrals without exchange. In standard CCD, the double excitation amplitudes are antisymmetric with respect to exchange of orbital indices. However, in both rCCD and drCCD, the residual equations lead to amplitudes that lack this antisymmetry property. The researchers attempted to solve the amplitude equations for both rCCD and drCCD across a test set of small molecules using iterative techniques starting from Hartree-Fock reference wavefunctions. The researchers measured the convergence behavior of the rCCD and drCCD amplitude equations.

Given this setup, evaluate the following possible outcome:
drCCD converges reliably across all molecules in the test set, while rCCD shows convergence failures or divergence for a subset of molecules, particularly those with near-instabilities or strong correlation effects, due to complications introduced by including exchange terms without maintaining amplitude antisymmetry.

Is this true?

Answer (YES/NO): YES